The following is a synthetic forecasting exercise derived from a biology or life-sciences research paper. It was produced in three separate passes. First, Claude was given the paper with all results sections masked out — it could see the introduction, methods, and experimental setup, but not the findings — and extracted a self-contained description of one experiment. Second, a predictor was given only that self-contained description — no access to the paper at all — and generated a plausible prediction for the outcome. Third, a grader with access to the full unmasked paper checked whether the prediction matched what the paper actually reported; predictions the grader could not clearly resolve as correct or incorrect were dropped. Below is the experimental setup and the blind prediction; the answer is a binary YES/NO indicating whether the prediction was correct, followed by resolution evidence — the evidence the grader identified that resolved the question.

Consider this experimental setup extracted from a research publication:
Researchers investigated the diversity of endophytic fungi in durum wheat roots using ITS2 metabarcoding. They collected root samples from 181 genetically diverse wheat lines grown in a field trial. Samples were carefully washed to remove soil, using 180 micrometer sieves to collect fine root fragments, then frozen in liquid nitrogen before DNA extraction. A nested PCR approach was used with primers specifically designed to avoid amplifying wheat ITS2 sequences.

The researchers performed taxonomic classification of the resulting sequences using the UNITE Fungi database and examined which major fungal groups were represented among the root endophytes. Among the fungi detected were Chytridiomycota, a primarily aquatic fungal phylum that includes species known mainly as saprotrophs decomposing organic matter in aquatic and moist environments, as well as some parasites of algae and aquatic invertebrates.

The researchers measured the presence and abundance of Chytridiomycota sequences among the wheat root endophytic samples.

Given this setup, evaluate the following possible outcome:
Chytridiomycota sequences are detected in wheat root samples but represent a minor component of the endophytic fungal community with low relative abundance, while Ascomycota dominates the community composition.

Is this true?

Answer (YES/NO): YES